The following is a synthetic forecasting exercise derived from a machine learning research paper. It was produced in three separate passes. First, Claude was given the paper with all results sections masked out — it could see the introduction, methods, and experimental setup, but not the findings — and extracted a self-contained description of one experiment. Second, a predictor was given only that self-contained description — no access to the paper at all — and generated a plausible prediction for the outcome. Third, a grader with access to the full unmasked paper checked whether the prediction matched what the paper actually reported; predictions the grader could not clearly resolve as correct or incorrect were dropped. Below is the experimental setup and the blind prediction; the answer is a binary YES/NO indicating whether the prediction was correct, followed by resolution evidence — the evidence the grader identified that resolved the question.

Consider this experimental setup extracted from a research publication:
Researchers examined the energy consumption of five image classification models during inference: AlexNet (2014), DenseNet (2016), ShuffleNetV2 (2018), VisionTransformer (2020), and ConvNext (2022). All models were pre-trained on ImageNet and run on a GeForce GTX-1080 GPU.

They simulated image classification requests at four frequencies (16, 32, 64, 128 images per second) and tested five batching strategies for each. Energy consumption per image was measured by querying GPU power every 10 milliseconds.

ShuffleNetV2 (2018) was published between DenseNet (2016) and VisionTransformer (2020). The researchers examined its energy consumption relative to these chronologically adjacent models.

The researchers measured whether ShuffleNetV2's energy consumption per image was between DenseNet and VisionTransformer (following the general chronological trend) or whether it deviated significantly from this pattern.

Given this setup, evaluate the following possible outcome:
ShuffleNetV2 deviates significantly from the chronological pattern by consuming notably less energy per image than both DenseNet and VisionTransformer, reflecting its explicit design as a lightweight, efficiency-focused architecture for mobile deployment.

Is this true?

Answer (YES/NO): YES